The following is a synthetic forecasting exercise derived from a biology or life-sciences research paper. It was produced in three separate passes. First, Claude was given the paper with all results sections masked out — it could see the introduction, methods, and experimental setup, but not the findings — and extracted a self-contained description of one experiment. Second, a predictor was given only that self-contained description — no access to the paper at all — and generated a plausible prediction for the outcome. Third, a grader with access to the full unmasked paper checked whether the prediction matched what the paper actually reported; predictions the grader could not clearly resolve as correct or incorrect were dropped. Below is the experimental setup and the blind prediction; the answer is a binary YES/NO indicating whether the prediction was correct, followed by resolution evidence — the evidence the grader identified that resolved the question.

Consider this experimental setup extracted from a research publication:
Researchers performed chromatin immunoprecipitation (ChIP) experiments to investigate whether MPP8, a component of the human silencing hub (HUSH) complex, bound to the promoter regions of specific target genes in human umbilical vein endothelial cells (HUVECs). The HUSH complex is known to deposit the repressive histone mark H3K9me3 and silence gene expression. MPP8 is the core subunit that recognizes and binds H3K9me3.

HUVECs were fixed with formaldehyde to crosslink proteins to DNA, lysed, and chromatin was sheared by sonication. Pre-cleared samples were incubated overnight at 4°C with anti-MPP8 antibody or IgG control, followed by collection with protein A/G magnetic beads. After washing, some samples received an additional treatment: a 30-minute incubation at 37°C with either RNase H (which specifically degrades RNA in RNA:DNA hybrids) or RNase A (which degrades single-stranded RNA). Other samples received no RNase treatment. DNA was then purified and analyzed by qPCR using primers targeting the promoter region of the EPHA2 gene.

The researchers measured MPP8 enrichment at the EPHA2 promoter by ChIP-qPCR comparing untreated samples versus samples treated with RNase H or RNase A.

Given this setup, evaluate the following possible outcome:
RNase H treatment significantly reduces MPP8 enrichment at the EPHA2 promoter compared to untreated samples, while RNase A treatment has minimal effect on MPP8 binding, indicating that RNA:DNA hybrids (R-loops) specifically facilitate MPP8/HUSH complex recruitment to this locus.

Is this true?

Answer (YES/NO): NO